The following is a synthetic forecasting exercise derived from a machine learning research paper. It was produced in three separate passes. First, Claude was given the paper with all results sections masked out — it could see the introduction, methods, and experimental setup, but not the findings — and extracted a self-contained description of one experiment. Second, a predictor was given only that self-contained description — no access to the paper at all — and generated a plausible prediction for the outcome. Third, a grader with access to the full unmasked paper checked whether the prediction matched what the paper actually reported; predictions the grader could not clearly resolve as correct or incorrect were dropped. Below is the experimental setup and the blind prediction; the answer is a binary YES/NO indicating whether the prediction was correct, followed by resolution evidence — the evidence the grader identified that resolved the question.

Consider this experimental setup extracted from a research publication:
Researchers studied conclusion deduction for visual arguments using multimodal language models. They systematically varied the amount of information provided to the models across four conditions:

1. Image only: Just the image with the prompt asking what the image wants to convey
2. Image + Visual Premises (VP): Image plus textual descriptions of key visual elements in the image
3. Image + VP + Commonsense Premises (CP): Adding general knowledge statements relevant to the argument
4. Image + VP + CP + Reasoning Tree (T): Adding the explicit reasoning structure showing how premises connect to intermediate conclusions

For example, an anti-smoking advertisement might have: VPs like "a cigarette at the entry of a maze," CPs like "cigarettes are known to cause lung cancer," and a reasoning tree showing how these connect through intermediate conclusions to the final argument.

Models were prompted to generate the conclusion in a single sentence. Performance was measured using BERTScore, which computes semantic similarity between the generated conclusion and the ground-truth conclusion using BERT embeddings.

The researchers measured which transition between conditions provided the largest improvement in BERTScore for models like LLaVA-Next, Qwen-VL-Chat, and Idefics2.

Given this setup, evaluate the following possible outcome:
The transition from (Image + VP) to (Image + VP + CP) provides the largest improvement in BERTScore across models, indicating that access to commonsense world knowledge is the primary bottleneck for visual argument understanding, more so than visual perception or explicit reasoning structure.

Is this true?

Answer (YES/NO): NO